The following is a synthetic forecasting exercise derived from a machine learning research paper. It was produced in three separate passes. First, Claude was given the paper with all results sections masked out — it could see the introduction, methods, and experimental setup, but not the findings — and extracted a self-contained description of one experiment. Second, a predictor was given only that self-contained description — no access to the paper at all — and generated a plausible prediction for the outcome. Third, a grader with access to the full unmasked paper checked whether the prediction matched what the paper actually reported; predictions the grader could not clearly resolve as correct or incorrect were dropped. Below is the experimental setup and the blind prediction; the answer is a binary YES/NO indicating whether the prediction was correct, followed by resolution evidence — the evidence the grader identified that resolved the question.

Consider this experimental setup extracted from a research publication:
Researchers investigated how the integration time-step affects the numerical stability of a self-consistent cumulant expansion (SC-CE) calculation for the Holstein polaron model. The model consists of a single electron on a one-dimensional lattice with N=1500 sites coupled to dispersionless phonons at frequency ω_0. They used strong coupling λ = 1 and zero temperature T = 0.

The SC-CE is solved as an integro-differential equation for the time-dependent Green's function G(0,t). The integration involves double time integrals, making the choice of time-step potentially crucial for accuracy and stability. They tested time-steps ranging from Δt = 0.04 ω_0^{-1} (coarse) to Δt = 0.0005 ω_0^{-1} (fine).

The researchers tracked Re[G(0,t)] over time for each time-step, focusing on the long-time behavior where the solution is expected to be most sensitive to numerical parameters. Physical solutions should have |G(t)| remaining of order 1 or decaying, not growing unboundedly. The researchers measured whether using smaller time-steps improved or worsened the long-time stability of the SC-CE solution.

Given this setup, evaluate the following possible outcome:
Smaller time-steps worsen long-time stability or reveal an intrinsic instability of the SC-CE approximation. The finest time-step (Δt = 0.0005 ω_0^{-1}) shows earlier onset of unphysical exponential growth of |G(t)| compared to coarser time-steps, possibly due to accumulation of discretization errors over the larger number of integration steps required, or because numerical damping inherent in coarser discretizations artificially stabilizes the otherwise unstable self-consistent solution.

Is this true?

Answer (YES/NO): NO